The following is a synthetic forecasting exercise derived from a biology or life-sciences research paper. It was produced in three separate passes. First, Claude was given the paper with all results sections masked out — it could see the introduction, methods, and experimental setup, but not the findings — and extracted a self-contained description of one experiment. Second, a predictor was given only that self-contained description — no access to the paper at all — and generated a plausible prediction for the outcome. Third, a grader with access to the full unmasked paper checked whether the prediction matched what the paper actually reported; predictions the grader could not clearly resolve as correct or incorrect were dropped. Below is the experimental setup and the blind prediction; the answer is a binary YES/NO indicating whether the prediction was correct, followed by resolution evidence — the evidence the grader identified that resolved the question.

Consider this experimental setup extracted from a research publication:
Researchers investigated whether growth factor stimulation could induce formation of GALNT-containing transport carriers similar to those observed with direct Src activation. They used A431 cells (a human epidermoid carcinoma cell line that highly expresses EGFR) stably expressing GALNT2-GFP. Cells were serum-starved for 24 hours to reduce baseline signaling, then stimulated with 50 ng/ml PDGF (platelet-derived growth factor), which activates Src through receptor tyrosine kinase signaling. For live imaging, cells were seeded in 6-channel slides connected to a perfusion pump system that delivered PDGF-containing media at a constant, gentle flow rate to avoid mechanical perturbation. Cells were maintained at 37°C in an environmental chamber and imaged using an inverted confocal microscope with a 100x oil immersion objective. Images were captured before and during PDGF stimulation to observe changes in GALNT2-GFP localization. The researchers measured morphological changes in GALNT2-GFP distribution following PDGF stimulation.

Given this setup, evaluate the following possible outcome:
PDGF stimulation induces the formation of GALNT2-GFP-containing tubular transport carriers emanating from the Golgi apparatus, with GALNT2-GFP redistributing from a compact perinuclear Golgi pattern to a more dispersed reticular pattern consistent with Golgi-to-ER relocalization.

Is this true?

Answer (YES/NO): YES